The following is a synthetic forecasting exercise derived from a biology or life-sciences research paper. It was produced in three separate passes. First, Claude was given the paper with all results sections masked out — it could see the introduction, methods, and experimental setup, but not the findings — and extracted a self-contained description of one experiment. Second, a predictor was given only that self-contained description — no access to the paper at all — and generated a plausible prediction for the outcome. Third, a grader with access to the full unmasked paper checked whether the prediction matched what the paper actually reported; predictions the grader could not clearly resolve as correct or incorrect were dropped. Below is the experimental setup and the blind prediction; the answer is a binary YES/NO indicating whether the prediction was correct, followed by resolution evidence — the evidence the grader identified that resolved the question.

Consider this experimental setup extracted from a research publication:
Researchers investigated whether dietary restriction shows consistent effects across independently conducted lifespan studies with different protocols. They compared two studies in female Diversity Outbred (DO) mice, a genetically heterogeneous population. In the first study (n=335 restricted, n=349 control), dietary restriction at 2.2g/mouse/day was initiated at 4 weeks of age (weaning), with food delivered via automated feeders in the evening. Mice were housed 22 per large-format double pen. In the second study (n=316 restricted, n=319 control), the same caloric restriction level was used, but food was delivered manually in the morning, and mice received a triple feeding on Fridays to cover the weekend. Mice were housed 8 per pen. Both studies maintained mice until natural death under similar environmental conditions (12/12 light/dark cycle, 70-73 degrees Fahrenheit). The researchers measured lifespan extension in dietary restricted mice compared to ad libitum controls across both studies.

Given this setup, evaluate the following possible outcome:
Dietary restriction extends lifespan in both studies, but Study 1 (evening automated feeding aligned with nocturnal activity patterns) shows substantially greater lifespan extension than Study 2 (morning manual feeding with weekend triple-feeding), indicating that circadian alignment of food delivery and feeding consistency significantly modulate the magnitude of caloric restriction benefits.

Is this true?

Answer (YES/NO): NO